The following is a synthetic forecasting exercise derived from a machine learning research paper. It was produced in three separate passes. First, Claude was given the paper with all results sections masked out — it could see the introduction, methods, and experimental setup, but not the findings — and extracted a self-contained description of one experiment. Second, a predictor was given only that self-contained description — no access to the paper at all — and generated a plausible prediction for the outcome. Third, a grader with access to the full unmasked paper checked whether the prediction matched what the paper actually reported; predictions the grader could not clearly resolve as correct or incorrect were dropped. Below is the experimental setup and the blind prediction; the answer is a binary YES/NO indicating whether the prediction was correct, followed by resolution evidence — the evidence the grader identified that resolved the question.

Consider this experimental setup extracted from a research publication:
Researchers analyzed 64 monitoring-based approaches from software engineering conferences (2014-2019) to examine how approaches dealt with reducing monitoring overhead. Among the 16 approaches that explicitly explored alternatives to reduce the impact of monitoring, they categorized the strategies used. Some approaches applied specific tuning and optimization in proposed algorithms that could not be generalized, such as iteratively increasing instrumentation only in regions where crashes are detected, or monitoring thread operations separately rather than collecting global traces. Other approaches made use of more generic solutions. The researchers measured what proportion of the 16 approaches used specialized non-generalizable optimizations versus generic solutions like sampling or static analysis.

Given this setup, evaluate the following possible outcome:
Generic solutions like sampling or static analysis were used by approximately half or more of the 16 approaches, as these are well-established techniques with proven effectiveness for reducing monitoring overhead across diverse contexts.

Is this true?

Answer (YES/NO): YES